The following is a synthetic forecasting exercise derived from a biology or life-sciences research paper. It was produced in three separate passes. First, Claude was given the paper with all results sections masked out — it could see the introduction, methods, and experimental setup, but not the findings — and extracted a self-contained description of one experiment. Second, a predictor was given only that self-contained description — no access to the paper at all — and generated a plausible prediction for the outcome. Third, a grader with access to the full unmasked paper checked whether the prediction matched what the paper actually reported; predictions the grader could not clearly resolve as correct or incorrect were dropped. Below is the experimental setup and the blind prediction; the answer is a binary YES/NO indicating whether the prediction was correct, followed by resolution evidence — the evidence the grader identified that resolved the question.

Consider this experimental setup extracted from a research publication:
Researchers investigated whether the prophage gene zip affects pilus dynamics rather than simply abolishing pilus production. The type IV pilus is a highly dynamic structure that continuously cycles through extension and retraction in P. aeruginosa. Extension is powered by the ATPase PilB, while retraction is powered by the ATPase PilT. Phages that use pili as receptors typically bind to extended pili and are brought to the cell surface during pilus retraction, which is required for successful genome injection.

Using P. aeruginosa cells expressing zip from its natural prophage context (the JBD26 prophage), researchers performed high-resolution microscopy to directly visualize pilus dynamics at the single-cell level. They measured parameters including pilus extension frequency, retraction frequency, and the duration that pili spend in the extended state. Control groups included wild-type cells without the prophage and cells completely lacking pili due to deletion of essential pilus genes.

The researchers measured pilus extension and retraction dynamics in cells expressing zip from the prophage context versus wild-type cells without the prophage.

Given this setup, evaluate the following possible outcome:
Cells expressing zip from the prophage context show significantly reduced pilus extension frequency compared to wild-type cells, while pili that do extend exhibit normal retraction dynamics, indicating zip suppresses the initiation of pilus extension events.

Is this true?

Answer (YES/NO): NO